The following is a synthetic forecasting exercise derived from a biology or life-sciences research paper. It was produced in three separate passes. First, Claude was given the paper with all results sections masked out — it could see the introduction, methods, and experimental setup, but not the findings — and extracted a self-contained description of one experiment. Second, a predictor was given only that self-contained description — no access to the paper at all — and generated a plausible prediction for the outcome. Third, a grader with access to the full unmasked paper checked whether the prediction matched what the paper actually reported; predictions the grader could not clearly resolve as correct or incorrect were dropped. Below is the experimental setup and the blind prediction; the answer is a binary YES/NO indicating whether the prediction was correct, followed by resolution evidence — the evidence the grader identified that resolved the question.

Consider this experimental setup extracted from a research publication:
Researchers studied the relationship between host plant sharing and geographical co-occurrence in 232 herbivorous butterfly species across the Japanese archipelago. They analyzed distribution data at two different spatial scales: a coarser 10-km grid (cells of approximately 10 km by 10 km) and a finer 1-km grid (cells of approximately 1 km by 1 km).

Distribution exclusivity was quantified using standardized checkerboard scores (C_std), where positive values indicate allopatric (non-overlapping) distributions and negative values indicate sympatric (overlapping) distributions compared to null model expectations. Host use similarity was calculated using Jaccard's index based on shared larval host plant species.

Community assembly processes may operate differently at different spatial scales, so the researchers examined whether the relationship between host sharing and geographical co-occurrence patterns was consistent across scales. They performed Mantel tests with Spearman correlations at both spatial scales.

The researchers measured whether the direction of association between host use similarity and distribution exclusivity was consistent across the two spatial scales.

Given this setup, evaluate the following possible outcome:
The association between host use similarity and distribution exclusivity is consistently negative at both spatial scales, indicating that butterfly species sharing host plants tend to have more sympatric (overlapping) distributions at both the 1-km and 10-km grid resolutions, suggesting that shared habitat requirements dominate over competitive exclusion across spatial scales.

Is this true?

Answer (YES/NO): YES